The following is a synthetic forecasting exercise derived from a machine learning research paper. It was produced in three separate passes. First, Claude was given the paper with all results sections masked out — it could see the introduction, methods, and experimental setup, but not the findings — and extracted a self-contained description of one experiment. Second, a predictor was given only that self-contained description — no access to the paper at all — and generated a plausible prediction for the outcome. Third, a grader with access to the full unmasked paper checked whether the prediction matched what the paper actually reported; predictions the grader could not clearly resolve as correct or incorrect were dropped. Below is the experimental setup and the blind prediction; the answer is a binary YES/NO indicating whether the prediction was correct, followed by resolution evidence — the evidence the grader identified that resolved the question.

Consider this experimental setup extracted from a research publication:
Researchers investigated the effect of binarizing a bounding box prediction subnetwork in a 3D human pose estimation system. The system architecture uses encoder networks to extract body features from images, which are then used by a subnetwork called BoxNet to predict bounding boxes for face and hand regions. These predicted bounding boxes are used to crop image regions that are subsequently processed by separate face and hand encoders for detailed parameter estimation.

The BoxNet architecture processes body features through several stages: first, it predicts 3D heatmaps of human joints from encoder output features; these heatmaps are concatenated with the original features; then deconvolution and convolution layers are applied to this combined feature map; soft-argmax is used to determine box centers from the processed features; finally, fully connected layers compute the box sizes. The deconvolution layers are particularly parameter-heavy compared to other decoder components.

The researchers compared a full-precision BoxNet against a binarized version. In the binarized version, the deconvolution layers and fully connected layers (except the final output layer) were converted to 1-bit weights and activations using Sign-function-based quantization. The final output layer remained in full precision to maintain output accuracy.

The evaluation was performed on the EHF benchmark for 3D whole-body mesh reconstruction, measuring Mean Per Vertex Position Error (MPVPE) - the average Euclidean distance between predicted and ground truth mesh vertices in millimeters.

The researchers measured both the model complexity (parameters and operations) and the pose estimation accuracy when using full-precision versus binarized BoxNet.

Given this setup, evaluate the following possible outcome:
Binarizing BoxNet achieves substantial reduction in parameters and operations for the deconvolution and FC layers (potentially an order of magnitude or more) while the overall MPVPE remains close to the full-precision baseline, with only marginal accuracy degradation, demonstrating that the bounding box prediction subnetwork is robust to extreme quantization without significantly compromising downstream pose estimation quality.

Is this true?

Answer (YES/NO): NO